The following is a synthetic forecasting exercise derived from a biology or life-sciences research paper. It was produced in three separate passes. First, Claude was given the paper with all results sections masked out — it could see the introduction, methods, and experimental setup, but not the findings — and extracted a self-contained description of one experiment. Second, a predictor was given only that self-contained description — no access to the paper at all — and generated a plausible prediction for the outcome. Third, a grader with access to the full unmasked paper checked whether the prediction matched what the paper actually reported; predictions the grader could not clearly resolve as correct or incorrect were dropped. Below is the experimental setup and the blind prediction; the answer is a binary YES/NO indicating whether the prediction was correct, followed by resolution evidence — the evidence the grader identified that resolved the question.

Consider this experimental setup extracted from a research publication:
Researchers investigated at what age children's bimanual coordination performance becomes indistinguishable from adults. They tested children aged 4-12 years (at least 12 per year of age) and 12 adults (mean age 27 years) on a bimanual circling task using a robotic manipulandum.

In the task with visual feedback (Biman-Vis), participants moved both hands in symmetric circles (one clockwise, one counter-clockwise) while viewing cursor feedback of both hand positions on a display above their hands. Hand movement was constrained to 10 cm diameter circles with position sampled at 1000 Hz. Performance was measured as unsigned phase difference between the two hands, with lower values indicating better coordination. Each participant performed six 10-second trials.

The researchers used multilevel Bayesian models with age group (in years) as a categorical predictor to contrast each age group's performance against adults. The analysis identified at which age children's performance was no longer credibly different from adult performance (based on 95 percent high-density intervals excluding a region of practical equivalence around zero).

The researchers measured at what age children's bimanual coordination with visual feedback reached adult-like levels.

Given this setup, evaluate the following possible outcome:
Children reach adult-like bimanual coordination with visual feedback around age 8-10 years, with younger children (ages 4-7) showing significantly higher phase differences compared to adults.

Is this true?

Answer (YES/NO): NO